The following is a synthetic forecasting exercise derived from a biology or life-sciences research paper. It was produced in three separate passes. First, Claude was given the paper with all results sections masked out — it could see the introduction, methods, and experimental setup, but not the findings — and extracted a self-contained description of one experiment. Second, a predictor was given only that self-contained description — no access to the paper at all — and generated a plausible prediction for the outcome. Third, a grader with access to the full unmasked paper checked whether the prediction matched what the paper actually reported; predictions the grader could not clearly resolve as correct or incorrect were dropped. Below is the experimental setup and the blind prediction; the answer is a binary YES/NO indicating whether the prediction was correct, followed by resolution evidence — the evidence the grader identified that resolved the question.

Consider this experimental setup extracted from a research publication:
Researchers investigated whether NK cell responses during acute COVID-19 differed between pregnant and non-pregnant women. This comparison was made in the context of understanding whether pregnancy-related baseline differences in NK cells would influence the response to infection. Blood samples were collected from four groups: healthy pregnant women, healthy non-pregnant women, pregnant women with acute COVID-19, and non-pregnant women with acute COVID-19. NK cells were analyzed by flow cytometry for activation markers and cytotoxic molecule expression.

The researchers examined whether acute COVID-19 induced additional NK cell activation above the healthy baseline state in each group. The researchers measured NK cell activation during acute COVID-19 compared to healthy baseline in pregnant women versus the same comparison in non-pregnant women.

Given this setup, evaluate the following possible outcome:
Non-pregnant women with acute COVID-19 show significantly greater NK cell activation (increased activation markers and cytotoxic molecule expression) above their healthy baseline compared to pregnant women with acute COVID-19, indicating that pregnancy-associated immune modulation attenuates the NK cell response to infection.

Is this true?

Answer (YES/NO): YES